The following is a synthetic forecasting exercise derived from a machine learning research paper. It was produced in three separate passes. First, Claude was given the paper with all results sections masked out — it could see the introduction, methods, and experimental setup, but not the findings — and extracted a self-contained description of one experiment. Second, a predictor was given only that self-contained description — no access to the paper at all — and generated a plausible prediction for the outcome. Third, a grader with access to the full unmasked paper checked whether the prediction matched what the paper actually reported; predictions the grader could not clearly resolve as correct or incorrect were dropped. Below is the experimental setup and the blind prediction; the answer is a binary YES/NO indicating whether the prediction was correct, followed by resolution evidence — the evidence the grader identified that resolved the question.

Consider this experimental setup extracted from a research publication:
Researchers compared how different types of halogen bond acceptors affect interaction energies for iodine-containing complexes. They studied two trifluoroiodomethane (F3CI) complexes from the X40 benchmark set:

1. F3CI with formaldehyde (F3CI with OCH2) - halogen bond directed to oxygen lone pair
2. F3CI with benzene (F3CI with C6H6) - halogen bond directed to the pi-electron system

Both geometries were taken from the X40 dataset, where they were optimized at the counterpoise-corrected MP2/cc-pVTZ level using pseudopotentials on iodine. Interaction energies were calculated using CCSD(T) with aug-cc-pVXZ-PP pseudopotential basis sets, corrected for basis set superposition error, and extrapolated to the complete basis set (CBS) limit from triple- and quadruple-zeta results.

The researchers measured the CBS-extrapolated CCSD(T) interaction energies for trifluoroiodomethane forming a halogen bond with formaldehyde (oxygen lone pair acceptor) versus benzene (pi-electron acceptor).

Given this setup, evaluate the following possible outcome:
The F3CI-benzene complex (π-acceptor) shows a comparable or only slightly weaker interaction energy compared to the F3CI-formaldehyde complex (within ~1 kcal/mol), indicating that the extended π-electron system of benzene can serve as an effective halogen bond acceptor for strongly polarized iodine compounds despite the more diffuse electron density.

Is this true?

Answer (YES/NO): YES